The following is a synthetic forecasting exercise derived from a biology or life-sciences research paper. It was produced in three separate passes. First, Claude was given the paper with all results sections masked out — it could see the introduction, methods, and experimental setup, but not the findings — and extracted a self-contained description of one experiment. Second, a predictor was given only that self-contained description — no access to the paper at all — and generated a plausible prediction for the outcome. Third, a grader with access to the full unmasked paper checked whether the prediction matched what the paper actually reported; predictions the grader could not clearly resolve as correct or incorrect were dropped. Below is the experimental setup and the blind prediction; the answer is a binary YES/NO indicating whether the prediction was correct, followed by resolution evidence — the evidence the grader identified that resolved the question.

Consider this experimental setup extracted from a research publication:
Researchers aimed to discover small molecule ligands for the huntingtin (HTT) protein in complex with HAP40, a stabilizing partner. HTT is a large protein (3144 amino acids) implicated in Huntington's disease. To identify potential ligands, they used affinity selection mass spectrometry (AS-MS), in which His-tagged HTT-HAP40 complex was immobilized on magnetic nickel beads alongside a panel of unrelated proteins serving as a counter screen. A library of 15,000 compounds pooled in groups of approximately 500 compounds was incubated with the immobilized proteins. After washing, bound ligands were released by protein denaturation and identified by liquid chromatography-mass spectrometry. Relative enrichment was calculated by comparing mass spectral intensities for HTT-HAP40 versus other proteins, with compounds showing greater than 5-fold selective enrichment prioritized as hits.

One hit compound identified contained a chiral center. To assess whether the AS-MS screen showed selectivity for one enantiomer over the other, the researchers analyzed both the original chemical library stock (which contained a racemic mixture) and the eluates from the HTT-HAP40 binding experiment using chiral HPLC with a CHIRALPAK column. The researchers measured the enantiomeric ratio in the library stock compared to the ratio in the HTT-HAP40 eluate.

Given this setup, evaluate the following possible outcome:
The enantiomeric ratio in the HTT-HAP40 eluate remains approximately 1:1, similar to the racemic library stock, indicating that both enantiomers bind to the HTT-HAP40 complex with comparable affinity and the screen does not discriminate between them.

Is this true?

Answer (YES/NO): NO